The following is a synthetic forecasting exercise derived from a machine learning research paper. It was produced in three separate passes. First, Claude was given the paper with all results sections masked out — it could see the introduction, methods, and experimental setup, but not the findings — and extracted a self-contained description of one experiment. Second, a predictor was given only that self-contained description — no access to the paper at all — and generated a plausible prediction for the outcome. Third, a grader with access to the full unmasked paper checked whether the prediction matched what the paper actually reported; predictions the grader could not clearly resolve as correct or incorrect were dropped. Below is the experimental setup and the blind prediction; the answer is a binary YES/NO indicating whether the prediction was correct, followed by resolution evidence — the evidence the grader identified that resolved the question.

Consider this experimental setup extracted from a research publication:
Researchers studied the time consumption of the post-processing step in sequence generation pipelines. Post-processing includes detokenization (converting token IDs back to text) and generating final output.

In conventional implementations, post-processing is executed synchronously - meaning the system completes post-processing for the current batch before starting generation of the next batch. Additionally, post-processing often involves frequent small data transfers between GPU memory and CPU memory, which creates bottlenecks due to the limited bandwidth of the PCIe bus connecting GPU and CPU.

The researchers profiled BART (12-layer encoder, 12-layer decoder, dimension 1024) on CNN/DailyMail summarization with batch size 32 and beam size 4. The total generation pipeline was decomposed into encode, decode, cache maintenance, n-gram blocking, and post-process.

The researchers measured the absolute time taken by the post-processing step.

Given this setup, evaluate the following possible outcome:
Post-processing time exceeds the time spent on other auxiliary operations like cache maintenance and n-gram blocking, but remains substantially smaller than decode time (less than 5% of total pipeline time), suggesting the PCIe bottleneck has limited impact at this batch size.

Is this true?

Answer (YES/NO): NO